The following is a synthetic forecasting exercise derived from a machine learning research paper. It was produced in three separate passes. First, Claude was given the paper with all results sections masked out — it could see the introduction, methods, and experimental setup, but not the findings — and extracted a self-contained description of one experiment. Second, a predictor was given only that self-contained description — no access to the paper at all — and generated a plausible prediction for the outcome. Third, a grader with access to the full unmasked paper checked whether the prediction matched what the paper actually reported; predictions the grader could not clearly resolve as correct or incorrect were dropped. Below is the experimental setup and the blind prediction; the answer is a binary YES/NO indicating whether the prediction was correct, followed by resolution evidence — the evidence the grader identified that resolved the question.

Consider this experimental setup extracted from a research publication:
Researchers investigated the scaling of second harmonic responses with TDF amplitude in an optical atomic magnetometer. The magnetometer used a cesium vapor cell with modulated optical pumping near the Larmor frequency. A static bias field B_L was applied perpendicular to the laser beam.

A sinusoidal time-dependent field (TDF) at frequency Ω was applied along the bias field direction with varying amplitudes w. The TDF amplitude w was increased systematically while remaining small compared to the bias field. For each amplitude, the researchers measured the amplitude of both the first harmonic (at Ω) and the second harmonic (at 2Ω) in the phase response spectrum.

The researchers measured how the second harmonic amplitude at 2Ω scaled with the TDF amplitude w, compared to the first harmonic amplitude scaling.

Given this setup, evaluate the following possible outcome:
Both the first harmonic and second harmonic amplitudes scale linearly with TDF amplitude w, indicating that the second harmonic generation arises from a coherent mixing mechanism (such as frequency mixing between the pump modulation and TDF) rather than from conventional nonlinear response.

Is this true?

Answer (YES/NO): NO